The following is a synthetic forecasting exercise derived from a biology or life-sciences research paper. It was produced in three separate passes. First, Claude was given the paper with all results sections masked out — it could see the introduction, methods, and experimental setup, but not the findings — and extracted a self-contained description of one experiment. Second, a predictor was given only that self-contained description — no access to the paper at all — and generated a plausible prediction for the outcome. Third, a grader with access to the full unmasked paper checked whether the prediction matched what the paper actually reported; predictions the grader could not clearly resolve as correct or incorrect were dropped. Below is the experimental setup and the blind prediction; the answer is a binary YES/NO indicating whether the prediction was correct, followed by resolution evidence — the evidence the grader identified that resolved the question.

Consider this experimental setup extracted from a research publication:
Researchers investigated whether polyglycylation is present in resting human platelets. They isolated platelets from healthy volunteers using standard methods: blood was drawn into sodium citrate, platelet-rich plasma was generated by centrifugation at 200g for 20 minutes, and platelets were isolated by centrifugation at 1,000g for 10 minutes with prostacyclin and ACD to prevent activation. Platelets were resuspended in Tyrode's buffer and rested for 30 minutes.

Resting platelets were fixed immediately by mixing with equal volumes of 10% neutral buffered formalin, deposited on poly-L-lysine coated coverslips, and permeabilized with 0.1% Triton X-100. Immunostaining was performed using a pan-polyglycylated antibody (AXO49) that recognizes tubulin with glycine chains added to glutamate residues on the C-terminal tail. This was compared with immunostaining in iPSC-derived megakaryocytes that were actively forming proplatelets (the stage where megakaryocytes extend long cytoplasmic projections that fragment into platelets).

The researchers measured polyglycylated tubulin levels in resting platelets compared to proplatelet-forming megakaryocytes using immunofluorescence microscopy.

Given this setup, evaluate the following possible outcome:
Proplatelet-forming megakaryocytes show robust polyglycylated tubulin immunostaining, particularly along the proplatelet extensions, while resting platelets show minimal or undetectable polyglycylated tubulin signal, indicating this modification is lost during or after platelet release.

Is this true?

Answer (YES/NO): YES